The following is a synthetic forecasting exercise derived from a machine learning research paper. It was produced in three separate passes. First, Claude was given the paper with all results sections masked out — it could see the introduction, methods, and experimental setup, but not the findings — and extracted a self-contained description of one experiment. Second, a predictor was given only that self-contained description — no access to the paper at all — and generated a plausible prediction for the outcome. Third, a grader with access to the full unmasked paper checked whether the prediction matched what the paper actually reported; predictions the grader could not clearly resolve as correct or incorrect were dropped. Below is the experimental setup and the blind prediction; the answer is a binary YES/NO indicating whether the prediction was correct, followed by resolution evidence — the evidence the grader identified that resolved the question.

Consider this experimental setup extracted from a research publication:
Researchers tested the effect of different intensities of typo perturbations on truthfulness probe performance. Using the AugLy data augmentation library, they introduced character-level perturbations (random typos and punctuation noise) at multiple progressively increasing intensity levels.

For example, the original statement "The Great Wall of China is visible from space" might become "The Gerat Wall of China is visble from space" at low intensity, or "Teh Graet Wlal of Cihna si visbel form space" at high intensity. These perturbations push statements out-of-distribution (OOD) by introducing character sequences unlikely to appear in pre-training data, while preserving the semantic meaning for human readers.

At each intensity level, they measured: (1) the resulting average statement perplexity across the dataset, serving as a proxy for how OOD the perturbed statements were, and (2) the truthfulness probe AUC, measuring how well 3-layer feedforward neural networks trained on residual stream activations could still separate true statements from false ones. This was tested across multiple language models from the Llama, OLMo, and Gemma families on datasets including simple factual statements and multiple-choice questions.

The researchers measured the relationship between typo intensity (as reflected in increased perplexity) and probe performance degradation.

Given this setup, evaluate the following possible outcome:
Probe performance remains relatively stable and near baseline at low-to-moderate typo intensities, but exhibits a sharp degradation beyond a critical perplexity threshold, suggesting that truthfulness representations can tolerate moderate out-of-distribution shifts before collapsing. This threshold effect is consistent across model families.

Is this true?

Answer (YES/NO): NO